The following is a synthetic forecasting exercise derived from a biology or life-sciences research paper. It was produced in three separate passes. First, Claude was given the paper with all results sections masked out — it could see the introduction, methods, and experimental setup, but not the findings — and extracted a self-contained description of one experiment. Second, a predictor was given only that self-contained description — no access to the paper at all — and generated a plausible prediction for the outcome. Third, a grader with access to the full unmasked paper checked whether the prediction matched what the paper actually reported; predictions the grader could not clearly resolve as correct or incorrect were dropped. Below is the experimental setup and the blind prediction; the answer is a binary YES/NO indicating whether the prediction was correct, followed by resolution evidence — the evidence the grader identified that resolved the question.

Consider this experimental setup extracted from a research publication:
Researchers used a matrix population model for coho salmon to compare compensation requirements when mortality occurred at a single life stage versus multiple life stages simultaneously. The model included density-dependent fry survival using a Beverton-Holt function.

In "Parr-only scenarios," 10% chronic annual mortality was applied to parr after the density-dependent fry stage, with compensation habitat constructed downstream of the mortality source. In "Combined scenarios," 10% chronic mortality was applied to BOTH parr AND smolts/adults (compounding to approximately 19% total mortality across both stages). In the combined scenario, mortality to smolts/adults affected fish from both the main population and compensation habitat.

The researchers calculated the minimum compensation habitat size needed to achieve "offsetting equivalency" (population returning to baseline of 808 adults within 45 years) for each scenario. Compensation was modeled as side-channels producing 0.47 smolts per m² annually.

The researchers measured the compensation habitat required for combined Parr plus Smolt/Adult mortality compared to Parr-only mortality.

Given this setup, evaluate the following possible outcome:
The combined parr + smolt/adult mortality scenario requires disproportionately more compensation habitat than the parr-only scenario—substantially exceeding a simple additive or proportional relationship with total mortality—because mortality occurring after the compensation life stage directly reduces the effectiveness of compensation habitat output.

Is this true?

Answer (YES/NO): YES